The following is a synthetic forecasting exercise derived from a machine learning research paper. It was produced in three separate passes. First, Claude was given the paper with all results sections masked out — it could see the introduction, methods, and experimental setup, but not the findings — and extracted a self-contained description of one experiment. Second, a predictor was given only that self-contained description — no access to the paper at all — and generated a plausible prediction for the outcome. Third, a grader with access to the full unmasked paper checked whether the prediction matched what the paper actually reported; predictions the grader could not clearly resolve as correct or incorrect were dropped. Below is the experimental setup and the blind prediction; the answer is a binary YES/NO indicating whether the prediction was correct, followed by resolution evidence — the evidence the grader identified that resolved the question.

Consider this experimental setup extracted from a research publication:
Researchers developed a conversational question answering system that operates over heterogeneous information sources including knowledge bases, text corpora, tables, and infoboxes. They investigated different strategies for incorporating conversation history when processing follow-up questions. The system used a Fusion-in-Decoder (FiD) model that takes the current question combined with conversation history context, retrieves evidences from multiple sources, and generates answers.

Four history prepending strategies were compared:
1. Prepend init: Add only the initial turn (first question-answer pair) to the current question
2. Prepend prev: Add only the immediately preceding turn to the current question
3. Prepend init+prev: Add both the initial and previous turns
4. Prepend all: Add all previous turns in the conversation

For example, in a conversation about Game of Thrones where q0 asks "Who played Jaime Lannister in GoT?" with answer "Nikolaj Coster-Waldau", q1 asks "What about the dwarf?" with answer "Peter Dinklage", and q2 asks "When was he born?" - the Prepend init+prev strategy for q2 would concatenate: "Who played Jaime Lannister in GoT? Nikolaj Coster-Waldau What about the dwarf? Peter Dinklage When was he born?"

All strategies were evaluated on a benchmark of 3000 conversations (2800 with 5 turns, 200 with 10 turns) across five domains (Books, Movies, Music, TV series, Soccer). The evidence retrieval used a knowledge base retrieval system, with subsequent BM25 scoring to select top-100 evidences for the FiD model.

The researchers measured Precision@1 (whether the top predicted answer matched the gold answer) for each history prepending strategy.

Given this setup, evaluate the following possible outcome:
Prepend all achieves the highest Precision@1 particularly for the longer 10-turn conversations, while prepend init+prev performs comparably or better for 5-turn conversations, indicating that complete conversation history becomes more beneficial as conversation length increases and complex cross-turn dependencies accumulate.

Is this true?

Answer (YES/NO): NO